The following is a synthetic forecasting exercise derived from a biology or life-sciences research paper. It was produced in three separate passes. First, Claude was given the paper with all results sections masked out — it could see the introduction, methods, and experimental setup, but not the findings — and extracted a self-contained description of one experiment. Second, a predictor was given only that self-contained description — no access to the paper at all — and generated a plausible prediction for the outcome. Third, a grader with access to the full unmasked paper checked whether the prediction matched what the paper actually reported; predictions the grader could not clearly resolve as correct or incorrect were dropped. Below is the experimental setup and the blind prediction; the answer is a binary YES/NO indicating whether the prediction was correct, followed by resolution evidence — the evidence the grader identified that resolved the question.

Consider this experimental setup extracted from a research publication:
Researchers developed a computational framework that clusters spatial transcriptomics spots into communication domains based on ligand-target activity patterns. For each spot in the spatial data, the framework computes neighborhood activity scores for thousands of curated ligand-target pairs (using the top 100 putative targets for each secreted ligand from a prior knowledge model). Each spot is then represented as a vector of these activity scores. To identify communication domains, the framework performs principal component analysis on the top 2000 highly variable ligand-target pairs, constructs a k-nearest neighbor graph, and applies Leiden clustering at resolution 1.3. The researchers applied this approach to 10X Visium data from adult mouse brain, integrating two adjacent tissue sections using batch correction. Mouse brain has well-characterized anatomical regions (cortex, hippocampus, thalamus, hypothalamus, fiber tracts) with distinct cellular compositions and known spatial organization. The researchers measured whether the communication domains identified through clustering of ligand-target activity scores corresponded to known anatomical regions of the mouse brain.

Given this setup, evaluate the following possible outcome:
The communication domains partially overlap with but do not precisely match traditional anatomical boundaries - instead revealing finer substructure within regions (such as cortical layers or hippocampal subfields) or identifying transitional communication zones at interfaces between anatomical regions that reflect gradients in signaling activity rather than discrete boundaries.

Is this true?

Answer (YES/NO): NO